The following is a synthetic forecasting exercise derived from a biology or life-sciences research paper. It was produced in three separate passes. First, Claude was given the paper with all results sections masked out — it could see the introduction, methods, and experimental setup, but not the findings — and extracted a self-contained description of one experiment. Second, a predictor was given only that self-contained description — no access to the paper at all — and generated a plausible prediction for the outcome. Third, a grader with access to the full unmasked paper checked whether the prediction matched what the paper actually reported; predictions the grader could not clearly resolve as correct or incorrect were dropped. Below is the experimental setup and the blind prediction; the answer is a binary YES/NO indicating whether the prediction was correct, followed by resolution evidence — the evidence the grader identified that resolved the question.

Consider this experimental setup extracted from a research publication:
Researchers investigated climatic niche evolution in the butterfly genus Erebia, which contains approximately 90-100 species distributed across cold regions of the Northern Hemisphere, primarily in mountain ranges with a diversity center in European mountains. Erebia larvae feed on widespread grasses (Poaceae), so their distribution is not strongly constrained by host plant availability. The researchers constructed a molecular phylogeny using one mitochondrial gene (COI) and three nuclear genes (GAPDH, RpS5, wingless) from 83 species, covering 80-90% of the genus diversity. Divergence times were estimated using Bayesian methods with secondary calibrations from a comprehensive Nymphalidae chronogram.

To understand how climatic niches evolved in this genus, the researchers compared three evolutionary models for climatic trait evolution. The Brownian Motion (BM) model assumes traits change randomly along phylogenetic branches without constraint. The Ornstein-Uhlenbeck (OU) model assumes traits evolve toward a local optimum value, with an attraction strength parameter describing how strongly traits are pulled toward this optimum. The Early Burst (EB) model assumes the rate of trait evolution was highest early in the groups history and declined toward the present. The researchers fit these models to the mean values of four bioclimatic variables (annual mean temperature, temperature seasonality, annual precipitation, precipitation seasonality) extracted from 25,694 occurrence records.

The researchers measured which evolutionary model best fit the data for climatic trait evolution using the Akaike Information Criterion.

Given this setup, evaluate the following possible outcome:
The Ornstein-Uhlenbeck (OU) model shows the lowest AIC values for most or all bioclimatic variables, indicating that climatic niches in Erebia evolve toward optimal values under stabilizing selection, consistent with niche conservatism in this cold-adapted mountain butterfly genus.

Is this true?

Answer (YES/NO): YES